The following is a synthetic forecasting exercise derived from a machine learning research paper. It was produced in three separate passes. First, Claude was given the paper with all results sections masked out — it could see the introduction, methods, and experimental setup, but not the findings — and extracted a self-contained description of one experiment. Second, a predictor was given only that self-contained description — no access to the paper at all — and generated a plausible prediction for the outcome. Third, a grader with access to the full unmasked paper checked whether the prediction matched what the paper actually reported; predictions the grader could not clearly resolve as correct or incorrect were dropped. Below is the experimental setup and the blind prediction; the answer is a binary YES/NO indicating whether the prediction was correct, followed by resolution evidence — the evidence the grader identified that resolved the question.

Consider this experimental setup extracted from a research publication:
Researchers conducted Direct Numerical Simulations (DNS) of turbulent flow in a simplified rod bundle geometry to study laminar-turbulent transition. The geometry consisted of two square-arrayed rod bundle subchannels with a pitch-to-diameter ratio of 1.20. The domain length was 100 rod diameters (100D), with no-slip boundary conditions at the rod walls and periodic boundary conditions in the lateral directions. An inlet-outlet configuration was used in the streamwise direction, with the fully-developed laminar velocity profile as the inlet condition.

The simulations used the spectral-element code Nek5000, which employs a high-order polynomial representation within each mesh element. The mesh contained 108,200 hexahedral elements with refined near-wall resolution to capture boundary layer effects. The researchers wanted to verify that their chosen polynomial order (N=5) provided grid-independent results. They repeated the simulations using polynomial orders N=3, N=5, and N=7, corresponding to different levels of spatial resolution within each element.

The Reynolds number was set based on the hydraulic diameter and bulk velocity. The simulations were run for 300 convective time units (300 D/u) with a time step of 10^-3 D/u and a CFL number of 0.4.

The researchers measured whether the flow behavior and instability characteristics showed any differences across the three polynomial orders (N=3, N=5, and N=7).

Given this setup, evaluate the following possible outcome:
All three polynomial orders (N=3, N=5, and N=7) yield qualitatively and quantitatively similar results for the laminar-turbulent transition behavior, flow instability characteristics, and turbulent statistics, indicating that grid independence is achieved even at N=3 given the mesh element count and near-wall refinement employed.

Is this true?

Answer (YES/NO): YES